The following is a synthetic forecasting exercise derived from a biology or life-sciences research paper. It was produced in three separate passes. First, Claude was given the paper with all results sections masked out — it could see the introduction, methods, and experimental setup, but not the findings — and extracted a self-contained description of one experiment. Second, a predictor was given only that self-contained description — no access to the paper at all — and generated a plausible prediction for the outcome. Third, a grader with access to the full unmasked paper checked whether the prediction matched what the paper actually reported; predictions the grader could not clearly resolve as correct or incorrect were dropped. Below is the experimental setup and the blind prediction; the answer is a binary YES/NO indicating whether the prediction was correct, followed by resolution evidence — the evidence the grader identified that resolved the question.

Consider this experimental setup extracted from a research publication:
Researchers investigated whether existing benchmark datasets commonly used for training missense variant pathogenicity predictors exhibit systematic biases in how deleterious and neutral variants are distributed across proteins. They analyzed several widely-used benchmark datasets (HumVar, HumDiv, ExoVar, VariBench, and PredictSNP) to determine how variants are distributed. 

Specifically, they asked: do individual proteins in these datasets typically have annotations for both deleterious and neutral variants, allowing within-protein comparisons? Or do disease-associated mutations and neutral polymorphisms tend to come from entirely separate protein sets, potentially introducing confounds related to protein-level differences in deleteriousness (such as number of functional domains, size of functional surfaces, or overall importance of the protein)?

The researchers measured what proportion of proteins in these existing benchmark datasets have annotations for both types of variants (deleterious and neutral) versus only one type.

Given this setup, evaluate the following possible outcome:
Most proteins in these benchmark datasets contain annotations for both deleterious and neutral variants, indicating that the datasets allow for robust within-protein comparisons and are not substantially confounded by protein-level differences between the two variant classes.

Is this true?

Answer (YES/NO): NO